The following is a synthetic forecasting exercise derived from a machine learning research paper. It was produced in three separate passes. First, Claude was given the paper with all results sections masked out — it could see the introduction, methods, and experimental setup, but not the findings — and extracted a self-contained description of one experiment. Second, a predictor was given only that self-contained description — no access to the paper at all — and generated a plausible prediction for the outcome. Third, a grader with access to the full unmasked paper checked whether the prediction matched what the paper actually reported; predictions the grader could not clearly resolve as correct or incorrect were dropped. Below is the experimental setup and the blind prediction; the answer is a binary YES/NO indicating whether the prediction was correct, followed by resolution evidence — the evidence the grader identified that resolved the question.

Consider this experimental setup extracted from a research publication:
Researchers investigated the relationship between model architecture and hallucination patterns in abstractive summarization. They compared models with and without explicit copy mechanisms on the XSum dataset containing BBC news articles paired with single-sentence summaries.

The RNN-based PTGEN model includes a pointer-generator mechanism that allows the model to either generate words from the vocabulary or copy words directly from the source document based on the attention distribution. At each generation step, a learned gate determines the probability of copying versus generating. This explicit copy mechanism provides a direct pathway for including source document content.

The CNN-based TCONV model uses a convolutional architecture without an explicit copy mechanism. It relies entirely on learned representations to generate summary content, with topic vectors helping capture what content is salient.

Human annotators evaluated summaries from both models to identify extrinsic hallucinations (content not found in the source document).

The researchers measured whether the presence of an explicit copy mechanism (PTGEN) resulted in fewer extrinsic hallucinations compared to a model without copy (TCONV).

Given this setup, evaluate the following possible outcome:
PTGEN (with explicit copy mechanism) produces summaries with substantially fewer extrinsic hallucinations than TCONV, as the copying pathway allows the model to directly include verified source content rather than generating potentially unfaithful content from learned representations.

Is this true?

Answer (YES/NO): YES